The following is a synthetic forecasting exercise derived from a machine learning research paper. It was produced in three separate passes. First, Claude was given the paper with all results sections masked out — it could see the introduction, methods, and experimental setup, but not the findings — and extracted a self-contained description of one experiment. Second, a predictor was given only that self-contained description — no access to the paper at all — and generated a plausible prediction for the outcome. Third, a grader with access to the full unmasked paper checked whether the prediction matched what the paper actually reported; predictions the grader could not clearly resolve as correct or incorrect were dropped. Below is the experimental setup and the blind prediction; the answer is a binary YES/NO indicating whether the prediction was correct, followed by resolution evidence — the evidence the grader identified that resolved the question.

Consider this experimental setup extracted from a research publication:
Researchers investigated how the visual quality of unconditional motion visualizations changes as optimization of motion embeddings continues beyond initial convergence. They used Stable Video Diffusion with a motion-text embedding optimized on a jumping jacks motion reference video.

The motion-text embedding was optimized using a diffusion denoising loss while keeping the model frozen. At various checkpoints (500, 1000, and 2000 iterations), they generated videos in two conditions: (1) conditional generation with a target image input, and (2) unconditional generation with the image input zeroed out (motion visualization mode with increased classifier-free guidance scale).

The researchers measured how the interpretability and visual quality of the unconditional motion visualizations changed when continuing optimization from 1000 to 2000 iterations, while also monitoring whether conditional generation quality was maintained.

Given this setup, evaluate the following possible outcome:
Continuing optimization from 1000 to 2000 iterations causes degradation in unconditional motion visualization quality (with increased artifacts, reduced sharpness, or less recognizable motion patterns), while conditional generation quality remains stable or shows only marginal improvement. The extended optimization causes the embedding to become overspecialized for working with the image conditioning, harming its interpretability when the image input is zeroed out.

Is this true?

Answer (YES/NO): YES